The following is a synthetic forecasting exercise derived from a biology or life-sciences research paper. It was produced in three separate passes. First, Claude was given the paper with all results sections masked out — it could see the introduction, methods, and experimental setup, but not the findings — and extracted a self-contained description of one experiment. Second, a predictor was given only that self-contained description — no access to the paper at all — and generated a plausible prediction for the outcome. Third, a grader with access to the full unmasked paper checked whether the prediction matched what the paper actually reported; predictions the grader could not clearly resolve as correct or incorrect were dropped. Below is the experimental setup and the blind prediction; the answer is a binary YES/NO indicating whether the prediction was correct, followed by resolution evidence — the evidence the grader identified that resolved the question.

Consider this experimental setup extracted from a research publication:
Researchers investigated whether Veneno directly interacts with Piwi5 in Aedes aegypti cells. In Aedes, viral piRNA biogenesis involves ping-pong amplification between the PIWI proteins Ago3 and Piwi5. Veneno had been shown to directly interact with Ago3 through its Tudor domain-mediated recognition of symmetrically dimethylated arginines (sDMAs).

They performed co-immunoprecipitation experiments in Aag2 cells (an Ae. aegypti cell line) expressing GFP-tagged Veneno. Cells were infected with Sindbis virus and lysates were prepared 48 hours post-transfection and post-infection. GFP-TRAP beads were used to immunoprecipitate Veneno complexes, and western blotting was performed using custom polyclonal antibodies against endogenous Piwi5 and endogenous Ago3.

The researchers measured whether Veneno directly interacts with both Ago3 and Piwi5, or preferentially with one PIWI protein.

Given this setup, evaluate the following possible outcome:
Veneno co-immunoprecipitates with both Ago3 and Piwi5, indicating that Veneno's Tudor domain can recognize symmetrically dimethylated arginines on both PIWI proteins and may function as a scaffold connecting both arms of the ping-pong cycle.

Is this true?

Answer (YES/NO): NO